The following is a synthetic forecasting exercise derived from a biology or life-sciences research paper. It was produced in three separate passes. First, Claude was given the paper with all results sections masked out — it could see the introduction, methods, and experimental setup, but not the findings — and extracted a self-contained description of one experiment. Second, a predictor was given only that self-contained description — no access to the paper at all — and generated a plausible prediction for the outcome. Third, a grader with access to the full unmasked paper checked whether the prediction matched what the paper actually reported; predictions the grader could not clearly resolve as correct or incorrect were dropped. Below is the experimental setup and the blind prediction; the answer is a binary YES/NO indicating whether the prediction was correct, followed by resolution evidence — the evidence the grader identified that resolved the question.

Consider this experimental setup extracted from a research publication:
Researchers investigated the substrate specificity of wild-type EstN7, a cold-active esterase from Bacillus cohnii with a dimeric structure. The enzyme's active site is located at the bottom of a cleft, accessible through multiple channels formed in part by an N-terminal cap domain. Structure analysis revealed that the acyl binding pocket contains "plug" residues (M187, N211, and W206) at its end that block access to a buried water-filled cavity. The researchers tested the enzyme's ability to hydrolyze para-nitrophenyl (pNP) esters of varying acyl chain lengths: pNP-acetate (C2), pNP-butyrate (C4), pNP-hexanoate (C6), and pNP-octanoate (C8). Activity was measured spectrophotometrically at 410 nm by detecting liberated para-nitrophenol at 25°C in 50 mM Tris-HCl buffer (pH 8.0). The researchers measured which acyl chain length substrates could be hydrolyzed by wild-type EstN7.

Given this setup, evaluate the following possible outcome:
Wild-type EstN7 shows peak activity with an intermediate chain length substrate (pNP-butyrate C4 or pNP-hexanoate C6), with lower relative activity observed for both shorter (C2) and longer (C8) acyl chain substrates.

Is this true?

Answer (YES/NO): NO